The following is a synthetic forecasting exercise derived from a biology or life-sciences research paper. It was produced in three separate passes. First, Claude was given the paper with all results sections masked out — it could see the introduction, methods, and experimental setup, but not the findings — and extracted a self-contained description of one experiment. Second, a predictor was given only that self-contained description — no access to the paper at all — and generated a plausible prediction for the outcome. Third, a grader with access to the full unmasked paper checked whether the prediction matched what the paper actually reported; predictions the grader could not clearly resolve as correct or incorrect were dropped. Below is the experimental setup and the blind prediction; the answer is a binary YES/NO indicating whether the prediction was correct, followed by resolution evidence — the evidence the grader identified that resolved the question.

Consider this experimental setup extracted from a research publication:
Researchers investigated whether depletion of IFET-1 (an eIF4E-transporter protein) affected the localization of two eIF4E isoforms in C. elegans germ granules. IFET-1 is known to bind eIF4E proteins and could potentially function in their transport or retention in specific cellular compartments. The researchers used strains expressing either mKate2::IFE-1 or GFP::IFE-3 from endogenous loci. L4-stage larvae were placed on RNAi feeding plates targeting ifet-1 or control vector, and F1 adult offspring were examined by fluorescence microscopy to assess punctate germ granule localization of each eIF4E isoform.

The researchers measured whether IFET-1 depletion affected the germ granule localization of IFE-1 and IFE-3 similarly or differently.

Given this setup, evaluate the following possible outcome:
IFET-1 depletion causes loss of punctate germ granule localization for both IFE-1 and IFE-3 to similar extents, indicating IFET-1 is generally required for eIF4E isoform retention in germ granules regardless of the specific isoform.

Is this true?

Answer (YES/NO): NO